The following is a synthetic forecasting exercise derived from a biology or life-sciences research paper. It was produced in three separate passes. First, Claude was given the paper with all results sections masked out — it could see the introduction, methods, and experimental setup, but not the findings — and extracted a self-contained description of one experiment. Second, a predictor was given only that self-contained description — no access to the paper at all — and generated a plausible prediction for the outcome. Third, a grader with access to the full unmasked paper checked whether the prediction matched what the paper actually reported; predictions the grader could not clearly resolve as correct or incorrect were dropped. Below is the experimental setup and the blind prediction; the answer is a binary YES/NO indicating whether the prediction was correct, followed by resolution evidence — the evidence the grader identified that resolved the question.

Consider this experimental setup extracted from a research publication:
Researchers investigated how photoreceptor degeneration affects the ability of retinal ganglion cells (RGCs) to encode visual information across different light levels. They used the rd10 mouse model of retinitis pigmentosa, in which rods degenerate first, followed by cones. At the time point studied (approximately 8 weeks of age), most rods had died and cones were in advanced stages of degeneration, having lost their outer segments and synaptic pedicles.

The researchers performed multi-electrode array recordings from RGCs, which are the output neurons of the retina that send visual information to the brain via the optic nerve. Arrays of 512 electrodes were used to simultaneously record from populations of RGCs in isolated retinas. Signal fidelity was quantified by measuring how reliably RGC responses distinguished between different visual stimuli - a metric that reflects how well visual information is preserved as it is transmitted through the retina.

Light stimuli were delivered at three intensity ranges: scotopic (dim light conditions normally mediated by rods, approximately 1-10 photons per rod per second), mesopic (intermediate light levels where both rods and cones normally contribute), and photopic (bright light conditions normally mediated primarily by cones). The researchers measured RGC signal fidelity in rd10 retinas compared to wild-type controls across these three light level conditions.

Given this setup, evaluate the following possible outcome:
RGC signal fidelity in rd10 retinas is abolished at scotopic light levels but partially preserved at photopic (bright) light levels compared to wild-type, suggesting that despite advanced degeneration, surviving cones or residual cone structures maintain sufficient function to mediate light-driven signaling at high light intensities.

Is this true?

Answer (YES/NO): NO